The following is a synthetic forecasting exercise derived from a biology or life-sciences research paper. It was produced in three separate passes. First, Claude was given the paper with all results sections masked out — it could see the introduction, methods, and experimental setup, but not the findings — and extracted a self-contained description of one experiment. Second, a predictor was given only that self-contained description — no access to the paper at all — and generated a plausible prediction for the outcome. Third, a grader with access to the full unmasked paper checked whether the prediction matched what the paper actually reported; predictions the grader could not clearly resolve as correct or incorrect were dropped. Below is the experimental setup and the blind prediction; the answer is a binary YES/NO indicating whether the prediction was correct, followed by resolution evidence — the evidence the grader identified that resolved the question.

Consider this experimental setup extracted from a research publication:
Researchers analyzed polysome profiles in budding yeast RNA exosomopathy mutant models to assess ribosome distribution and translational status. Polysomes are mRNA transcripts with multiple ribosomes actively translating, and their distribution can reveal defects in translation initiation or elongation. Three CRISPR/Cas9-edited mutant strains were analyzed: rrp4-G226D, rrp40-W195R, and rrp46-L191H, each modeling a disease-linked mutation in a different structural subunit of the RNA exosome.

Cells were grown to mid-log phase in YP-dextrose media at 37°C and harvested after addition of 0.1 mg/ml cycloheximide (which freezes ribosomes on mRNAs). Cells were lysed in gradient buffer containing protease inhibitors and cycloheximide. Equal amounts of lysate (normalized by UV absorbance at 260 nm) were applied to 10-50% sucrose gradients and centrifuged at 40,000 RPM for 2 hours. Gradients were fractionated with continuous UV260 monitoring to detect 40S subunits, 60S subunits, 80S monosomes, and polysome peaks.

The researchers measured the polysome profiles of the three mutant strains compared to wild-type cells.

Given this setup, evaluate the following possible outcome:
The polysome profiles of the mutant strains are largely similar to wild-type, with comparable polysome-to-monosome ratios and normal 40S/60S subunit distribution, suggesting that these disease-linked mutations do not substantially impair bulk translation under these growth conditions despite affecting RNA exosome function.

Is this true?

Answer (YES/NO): NO